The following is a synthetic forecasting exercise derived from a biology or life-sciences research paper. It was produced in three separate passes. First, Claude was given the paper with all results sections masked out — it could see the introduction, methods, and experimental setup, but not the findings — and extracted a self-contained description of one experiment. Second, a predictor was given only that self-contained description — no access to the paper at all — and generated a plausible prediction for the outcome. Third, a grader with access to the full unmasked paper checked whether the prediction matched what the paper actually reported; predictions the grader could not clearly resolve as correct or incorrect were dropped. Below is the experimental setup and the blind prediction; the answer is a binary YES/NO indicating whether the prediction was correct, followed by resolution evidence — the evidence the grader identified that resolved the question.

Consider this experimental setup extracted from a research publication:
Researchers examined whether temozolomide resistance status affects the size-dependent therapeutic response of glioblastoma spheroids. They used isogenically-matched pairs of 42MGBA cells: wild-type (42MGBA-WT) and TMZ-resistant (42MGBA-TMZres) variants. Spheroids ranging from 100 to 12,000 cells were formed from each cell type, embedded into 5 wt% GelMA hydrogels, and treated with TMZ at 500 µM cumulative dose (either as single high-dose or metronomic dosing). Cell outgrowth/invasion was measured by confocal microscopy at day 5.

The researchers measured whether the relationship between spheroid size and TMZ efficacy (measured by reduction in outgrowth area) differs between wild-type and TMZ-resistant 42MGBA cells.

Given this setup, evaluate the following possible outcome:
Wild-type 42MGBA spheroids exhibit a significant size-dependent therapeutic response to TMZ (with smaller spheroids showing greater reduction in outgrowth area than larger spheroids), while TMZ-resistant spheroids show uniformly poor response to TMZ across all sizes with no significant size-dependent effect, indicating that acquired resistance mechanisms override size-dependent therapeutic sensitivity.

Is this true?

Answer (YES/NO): NO